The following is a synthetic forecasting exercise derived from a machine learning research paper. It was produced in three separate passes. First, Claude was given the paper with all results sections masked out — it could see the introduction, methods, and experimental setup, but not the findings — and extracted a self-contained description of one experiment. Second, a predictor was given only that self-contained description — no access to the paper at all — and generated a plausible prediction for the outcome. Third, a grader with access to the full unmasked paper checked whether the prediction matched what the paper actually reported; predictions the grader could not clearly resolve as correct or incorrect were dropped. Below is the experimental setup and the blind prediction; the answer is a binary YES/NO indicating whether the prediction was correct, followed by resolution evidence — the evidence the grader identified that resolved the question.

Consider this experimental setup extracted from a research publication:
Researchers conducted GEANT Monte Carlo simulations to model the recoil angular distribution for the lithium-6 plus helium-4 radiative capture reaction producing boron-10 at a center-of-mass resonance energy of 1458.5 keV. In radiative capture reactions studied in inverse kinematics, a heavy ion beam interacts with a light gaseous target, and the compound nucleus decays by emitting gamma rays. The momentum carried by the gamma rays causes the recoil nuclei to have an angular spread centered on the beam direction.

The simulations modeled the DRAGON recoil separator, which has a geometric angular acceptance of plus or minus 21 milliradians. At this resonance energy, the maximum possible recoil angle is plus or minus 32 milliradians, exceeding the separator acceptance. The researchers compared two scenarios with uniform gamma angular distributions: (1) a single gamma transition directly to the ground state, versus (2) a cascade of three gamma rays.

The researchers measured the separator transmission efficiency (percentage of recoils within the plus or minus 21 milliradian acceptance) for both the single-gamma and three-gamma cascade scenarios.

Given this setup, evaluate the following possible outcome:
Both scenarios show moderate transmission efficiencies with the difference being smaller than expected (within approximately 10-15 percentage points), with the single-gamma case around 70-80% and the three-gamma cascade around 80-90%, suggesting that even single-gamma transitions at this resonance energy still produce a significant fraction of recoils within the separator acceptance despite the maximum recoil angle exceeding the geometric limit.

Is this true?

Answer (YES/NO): NO